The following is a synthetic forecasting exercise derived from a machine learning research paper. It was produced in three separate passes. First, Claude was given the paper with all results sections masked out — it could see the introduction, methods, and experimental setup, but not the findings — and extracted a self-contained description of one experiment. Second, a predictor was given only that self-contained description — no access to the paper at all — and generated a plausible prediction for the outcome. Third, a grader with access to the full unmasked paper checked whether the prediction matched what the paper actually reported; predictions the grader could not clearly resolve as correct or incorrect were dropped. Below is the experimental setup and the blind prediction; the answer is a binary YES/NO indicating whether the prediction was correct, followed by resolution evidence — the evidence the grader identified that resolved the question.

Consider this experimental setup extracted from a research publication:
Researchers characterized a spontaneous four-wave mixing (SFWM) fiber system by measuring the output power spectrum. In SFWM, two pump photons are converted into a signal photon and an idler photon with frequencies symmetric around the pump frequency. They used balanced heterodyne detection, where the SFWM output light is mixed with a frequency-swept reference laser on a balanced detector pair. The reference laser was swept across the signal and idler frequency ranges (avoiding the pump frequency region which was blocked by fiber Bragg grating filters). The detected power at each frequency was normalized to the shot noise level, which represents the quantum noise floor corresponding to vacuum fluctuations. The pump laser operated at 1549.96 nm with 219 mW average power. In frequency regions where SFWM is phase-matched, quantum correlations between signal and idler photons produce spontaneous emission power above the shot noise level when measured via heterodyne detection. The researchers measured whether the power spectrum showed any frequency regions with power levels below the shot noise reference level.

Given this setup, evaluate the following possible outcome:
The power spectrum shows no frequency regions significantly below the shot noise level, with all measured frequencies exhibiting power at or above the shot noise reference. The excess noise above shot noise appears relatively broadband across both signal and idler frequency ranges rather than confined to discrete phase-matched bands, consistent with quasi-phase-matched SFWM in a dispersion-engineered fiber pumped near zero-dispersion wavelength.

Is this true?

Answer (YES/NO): NO